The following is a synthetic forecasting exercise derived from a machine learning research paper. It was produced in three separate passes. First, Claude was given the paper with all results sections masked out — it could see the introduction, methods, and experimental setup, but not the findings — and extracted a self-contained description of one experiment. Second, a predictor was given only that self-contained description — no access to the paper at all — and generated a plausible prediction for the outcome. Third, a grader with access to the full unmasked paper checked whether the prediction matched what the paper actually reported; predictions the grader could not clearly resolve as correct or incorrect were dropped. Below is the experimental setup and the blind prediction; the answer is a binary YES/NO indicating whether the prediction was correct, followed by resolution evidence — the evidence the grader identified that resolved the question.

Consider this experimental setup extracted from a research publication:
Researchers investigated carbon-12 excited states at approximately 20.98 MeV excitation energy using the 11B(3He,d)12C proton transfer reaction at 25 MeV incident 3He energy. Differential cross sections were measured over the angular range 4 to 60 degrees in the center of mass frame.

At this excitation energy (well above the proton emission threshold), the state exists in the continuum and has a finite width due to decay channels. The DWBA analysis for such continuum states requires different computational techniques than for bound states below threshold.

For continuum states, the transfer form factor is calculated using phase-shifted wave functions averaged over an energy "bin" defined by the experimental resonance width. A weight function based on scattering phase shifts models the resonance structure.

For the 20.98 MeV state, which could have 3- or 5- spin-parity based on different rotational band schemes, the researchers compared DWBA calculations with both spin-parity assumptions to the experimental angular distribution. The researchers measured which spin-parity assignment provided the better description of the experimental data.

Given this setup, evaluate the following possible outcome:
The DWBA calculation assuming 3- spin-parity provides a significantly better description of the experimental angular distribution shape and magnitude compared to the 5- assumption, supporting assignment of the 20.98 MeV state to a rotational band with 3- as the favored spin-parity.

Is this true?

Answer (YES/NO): YES